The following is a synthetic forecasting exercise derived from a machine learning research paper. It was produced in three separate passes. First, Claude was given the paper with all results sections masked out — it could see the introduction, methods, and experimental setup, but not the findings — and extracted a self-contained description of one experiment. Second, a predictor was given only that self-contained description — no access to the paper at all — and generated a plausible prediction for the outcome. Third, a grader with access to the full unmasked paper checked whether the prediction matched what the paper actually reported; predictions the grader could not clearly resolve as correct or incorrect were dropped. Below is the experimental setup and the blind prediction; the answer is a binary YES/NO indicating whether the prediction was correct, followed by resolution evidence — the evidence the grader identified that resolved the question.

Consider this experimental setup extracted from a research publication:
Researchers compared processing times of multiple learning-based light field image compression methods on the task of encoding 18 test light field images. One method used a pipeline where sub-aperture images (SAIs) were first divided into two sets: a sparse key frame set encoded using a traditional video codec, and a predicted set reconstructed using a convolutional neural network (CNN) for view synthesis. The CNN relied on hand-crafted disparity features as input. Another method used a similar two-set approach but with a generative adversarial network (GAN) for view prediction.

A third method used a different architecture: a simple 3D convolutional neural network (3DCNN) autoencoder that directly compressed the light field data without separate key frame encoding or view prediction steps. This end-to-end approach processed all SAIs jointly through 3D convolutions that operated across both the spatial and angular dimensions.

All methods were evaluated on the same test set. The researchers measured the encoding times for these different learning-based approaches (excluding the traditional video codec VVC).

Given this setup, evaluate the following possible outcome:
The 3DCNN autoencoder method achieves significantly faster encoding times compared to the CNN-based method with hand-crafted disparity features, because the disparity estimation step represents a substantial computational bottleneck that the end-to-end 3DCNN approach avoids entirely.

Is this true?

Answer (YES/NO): YES